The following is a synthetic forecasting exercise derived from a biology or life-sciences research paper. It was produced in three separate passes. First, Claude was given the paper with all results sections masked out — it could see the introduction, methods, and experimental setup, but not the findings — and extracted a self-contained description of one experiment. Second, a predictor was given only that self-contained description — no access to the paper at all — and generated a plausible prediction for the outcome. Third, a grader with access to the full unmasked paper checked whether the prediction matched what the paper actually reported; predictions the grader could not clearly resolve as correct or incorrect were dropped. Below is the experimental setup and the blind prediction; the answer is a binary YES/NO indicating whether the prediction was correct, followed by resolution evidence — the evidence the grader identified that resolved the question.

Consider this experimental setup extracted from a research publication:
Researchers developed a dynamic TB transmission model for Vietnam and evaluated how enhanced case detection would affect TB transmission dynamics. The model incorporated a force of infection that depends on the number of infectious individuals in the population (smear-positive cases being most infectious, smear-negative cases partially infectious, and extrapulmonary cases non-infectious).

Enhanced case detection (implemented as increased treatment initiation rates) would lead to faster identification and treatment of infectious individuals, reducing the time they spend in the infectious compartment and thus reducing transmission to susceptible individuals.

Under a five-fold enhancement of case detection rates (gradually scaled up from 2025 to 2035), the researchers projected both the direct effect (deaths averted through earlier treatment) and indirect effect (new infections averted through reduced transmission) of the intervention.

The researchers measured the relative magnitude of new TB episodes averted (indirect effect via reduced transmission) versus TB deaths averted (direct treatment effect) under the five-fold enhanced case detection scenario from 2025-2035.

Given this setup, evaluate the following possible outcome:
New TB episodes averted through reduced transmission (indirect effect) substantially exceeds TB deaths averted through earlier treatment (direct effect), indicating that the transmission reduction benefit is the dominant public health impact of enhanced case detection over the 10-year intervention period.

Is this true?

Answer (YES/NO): YES